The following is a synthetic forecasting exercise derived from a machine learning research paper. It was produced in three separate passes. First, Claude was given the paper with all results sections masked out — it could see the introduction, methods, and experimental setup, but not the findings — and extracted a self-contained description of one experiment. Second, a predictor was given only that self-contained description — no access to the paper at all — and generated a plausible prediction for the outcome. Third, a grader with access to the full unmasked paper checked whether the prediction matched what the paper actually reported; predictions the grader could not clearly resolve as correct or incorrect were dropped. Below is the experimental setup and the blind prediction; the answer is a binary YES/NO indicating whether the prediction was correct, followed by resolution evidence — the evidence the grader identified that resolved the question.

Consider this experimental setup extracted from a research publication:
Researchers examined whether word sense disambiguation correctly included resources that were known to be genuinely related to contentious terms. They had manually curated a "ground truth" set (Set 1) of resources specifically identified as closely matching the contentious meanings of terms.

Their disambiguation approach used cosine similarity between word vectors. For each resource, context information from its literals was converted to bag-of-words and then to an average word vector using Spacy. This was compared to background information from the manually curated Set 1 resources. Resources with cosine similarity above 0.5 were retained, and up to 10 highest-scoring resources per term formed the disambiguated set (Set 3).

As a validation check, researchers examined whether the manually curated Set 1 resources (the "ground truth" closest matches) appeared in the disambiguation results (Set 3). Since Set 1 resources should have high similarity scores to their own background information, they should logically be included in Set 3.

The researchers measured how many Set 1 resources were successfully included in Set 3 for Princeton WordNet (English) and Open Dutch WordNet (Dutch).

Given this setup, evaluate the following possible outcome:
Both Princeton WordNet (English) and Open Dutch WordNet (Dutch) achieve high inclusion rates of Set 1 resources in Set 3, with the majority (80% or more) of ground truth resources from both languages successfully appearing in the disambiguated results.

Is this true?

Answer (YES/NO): YES